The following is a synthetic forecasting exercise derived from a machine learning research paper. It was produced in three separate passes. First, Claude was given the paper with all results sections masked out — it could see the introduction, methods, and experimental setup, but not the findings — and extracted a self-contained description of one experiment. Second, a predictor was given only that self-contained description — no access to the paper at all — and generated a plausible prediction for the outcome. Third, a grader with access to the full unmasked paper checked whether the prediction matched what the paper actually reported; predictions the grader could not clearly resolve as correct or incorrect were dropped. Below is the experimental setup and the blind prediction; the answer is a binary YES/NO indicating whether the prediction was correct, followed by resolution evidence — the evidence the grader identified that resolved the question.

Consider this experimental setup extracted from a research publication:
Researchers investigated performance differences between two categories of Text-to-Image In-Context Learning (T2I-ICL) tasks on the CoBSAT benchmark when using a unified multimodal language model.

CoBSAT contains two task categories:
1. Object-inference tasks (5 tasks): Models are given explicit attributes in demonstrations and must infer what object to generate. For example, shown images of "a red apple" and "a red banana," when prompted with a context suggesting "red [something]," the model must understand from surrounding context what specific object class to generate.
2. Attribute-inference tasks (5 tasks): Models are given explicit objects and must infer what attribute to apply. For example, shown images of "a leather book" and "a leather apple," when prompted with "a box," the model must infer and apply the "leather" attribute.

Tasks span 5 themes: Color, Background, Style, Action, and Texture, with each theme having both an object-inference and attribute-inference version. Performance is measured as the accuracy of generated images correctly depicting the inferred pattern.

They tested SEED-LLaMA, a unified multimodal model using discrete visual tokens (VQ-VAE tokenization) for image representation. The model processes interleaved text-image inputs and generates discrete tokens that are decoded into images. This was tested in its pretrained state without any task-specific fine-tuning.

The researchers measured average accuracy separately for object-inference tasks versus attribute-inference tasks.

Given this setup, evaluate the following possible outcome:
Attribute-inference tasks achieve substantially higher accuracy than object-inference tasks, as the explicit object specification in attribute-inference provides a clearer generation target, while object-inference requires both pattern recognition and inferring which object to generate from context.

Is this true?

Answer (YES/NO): NO